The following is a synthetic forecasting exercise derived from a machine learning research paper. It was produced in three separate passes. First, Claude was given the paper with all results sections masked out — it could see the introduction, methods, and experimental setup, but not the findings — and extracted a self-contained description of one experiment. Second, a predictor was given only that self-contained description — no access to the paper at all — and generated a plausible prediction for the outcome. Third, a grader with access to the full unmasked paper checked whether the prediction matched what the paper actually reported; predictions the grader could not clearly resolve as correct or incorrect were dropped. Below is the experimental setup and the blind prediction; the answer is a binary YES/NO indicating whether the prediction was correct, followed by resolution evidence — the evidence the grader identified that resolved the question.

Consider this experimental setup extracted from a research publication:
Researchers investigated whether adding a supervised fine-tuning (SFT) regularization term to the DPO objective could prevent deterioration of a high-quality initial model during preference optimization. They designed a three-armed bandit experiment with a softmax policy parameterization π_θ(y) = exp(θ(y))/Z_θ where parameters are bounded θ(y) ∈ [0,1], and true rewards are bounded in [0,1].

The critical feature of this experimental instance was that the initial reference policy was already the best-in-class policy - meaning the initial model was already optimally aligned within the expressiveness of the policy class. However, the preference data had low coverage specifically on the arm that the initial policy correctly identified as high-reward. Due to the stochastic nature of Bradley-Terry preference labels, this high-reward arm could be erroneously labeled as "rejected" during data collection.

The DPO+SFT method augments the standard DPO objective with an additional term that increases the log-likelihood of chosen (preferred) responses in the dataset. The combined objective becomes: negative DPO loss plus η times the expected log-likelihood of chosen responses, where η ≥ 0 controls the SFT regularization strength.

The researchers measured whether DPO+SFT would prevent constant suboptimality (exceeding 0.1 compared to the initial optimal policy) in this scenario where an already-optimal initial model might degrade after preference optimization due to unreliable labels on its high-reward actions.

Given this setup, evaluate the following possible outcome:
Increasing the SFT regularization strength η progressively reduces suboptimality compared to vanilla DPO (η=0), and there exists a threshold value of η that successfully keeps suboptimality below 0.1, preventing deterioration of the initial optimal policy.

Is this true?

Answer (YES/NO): NO